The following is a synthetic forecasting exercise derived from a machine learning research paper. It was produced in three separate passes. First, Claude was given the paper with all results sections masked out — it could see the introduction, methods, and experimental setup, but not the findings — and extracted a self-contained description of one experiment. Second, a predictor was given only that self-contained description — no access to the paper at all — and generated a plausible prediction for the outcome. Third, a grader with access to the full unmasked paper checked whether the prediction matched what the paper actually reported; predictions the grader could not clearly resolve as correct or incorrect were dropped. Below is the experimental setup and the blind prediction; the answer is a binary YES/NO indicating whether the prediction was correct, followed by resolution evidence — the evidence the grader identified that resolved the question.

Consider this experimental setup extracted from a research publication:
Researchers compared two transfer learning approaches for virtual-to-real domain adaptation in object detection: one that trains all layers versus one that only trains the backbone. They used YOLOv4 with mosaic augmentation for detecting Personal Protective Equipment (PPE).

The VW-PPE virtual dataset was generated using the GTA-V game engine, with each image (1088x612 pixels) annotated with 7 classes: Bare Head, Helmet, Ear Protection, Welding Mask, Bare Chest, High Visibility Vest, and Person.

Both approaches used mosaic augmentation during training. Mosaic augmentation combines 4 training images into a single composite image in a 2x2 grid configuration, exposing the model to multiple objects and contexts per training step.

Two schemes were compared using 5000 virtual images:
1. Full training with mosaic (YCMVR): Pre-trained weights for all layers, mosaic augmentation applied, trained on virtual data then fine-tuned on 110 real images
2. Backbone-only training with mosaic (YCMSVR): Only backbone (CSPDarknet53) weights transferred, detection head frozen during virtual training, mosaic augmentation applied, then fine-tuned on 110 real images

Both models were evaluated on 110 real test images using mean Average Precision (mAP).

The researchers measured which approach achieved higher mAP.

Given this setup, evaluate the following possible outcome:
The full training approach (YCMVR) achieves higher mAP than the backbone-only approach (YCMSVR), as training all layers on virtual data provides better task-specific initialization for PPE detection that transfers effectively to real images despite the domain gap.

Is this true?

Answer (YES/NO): NO